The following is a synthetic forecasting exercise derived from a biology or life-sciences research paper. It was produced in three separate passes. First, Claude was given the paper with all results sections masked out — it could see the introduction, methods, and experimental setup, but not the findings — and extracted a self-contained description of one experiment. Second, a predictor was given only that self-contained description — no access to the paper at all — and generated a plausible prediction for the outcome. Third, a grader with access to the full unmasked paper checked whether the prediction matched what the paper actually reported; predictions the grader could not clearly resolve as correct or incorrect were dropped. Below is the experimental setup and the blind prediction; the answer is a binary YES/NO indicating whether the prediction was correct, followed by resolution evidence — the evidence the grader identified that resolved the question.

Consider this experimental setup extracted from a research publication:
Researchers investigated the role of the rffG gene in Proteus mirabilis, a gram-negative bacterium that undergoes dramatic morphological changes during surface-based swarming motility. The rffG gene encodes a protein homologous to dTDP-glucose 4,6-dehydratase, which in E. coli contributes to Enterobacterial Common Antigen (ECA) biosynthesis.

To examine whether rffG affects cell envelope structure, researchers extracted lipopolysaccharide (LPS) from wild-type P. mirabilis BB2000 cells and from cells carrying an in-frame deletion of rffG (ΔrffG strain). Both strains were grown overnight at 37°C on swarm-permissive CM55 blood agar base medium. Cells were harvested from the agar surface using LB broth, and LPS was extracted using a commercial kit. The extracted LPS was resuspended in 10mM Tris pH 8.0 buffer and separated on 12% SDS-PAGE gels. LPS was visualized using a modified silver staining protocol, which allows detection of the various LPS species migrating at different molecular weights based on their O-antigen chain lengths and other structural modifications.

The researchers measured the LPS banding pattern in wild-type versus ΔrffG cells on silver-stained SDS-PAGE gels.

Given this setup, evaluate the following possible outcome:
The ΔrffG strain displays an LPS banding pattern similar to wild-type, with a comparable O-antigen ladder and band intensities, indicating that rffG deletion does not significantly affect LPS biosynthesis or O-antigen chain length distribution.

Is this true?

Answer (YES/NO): NO